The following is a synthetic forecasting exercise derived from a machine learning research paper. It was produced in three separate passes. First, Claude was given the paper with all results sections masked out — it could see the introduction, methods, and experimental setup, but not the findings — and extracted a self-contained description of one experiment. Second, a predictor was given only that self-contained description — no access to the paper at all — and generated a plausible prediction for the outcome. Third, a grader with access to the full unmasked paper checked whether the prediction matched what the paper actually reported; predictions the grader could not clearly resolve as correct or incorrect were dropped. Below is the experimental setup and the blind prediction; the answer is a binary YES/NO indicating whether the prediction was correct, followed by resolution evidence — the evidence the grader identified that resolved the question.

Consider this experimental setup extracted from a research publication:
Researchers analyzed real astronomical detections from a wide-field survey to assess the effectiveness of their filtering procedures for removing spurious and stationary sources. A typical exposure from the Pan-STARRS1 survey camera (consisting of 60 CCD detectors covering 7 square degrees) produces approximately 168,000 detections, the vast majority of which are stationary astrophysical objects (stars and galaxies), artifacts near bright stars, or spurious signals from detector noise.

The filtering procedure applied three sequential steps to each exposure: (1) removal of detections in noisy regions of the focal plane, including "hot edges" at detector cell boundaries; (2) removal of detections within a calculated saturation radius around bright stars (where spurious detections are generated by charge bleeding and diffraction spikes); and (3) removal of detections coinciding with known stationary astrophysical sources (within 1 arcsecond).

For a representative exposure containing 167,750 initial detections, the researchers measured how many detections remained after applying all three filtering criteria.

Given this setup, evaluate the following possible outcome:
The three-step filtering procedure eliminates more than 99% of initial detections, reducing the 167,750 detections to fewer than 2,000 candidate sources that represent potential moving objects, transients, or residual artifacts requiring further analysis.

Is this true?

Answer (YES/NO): NO